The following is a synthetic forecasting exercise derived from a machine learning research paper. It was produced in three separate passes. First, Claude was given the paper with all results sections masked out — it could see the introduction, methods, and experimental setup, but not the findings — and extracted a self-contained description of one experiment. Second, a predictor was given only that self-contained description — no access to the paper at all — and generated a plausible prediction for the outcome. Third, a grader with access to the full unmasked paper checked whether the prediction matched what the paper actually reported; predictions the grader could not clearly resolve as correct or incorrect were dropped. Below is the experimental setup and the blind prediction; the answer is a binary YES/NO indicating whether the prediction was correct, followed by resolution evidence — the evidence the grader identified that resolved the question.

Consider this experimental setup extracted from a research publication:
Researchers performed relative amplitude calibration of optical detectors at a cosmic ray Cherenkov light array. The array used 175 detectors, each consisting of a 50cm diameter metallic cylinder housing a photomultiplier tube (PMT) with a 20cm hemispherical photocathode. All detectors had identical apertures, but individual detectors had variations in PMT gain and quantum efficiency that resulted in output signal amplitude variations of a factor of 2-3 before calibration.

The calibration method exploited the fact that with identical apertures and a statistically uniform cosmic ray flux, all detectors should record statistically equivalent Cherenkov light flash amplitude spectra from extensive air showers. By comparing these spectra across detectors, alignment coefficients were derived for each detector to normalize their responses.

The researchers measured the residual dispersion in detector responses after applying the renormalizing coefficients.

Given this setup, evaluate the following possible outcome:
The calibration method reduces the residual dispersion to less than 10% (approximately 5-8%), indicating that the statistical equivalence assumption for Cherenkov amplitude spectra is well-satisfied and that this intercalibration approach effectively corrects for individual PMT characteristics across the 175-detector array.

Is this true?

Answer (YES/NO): YES